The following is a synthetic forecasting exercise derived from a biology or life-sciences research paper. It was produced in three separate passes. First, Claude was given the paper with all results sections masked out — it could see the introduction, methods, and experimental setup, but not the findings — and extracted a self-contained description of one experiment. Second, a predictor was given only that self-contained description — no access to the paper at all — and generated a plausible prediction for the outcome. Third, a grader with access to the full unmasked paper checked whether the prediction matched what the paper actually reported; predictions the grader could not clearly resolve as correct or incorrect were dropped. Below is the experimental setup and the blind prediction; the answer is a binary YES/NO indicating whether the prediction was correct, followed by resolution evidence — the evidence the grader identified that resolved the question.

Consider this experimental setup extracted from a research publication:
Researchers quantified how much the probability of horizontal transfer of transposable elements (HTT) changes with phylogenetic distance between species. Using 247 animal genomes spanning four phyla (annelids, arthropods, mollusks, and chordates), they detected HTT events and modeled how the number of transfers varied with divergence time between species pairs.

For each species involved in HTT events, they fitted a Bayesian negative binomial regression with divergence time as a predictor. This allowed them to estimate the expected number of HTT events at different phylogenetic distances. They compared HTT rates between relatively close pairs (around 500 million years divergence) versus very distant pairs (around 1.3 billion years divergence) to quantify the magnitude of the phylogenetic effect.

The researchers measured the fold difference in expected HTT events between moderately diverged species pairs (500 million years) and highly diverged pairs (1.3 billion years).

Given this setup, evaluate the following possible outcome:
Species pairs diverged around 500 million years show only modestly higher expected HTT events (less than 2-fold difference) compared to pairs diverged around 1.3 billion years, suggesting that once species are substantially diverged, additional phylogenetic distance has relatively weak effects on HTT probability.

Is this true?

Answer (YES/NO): NO